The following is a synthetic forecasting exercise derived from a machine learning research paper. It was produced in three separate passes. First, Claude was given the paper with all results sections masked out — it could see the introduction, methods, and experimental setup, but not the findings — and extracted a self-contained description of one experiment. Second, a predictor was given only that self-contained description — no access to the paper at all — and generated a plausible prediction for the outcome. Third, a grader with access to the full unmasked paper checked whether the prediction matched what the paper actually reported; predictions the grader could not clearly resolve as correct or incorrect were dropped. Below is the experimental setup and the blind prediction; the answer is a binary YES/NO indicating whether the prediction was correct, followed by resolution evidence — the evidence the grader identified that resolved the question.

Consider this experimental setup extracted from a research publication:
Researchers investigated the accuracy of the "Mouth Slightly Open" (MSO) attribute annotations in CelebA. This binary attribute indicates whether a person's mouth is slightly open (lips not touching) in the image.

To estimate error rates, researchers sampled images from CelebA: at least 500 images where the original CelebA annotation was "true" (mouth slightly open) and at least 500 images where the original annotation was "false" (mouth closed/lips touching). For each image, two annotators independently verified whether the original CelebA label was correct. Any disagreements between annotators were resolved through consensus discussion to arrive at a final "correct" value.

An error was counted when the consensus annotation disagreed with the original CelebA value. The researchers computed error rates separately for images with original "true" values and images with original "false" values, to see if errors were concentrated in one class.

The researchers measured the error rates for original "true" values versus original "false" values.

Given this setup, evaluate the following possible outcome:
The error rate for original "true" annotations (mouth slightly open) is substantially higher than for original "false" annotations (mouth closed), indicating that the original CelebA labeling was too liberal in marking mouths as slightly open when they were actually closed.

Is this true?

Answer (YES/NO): NO